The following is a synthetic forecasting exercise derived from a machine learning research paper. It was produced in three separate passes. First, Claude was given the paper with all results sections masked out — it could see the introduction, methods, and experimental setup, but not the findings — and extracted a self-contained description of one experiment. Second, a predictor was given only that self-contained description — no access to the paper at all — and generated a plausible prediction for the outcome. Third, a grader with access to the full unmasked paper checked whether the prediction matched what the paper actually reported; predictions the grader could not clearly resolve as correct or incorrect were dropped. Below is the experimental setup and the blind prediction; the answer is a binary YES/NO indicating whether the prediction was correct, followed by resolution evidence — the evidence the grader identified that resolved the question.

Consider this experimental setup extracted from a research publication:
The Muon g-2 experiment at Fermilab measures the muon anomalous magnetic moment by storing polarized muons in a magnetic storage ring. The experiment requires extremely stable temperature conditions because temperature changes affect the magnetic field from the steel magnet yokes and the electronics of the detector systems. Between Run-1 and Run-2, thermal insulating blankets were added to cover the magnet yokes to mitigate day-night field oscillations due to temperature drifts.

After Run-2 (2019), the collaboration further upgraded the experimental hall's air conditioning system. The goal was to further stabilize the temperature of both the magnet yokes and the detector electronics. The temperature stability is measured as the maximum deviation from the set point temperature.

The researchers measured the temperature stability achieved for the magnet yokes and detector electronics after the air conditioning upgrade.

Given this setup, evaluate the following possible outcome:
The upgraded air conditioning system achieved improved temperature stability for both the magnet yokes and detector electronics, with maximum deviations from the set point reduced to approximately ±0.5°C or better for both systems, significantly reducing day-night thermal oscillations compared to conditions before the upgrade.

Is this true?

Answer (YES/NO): YES